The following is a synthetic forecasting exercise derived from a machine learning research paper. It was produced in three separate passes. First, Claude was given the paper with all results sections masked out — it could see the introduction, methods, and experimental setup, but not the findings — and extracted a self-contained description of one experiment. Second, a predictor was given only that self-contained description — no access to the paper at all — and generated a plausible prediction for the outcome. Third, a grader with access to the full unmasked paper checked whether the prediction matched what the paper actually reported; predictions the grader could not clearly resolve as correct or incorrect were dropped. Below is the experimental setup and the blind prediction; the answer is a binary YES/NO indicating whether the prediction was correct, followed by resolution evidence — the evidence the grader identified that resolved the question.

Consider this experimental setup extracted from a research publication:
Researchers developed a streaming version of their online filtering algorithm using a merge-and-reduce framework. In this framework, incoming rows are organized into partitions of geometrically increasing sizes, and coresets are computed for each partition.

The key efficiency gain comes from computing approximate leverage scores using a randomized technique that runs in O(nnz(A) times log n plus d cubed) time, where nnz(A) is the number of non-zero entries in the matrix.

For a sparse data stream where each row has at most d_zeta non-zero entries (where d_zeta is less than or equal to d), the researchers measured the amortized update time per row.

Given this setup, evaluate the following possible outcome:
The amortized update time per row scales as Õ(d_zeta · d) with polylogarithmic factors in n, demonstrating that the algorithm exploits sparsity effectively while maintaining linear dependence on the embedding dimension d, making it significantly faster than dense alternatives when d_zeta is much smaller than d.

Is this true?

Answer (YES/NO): NO